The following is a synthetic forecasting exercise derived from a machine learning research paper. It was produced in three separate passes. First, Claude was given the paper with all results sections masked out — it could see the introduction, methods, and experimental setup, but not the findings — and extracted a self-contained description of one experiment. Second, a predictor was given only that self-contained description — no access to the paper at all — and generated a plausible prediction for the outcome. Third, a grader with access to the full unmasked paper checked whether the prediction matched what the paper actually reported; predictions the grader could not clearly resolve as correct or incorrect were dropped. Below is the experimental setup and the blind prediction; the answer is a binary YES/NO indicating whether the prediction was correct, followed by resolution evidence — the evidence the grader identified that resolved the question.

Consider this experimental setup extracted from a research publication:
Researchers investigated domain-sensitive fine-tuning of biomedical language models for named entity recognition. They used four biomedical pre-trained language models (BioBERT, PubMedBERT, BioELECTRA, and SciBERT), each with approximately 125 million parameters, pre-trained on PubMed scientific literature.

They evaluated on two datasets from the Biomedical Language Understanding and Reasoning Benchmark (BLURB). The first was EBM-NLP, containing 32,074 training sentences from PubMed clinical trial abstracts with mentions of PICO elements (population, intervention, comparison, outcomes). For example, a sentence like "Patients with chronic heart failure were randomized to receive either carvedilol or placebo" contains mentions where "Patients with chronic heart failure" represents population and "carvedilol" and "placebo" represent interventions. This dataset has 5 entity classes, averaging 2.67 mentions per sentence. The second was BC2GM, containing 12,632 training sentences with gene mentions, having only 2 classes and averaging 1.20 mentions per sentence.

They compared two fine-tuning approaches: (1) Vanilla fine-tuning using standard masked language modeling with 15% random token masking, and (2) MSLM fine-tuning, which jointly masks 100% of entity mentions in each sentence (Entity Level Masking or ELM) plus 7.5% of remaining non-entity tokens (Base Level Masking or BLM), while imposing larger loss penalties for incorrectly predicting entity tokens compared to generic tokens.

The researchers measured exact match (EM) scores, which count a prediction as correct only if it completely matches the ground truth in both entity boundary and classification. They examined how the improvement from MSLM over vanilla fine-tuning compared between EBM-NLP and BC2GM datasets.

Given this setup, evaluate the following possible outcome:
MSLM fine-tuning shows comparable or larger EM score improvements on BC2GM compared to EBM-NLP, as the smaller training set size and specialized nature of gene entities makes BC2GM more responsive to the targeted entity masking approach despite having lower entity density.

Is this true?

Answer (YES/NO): NO